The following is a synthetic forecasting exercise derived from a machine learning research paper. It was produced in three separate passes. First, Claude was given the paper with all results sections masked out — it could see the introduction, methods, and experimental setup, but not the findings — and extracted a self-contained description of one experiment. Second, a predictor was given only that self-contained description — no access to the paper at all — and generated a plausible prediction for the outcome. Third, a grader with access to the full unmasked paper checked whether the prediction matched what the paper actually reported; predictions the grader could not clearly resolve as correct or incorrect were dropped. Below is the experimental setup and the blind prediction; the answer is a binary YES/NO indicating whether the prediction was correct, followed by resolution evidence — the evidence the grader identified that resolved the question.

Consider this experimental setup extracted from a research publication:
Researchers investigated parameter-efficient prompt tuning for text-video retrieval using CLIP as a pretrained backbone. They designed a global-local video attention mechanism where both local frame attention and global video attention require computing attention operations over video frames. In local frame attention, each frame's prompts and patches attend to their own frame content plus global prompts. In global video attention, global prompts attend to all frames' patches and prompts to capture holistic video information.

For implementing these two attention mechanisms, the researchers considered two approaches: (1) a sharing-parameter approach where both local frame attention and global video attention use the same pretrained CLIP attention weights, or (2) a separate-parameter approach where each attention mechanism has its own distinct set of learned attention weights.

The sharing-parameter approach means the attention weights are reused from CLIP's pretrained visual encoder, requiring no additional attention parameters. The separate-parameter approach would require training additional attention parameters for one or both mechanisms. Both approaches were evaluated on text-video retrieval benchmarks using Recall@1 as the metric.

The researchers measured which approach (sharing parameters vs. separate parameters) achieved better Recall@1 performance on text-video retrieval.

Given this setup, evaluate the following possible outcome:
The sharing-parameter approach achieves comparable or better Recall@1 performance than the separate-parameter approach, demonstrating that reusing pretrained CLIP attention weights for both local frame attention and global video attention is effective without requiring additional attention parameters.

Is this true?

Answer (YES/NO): YES